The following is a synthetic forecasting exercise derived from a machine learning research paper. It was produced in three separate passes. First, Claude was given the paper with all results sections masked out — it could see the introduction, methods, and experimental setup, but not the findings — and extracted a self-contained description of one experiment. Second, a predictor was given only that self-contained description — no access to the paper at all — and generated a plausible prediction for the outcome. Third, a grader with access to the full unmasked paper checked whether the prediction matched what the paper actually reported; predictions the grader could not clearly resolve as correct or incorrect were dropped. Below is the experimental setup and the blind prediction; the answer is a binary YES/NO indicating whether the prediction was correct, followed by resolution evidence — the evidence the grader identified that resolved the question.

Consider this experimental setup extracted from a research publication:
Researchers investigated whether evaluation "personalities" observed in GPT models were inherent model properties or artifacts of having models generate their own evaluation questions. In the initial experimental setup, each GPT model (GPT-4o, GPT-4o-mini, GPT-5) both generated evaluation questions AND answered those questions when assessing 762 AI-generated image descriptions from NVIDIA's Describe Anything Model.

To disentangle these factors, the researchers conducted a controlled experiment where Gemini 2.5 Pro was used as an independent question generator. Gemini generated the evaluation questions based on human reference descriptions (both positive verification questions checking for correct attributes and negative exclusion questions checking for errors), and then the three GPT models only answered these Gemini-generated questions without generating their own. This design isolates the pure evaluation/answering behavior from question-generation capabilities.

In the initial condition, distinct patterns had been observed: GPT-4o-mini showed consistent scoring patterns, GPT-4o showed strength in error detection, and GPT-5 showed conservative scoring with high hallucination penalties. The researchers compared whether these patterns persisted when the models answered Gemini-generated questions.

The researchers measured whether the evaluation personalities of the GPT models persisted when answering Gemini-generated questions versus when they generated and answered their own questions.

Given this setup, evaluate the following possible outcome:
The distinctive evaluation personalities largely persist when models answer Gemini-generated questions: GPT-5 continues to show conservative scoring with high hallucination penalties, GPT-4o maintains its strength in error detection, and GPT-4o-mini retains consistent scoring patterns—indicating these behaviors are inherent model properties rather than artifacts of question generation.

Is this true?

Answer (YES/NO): YES